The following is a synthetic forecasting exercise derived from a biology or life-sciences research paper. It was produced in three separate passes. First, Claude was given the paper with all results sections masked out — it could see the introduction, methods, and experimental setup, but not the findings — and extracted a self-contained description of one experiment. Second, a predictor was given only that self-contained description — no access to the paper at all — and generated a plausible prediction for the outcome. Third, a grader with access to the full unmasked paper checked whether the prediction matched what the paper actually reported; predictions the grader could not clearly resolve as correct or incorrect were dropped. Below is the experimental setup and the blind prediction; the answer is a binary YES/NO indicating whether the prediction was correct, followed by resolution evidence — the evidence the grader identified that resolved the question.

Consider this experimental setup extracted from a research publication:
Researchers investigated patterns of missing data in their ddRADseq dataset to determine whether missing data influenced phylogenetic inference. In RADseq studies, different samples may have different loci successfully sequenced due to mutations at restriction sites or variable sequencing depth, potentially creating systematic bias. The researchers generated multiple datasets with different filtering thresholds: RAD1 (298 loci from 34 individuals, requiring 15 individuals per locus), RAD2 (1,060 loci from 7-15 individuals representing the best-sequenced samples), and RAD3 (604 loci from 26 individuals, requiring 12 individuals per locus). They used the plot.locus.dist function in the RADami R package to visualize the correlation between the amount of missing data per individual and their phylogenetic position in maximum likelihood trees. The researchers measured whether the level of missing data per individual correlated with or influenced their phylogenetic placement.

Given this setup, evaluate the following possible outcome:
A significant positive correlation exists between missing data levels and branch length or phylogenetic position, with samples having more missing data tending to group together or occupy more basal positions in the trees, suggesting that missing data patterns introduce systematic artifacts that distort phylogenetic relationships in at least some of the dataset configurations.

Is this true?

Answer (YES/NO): NO